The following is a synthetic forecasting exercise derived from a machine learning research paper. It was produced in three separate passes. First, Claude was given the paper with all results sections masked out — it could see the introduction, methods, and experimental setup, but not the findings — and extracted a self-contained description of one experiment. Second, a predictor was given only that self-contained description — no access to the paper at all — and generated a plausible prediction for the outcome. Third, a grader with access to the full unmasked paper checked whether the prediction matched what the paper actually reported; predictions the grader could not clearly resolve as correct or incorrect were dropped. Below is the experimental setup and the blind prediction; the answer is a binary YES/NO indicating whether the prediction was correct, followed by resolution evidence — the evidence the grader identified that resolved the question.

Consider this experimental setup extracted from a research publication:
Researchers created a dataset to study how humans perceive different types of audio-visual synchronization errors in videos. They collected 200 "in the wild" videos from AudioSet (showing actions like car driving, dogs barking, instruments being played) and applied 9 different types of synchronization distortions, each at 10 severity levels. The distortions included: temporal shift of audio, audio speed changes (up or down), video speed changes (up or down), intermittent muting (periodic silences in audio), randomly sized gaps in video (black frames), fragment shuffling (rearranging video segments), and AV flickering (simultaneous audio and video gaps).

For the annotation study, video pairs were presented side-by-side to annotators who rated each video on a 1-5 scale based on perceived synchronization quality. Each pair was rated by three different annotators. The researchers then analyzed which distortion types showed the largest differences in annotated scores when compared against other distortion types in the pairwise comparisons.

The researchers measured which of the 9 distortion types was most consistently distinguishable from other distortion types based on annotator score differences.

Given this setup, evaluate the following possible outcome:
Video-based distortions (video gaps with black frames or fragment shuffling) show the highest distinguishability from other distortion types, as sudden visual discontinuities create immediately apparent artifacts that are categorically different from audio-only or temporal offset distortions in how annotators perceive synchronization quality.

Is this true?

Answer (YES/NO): NO